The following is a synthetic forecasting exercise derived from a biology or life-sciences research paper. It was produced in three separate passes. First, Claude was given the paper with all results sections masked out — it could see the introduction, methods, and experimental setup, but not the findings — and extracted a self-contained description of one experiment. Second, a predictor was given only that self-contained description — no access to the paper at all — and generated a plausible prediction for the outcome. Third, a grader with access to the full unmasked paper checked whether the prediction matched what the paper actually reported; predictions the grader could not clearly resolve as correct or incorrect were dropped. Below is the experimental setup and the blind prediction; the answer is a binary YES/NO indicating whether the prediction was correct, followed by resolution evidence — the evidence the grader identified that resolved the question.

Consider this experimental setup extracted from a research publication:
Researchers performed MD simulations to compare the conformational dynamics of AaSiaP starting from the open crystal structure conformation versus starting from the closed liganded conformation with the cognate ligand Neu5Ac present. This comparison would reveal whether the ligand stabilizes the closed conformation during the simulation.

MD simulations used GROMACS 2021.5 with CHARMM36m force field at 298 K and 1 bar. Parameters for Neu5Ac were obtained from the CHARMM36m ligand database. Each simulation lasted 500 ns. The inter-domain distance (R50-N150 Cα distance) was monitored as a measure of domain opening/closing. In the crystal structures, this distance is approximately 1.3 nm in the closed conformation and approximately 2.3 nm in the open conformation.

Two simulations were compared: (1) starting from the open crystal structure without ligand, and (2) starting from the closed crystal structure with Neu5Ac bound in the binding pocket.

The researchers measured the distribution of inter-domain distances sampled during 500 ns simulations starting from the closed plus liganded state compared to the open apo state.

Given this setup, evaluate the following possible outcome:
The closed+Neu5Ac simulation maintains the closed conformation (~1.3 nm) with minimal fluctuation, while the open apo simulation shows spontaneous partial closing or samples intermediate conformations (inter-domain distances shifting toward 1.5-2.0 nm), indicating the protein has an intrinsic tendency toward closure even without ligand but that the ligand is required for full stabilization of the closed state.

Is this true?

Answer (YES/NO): NO